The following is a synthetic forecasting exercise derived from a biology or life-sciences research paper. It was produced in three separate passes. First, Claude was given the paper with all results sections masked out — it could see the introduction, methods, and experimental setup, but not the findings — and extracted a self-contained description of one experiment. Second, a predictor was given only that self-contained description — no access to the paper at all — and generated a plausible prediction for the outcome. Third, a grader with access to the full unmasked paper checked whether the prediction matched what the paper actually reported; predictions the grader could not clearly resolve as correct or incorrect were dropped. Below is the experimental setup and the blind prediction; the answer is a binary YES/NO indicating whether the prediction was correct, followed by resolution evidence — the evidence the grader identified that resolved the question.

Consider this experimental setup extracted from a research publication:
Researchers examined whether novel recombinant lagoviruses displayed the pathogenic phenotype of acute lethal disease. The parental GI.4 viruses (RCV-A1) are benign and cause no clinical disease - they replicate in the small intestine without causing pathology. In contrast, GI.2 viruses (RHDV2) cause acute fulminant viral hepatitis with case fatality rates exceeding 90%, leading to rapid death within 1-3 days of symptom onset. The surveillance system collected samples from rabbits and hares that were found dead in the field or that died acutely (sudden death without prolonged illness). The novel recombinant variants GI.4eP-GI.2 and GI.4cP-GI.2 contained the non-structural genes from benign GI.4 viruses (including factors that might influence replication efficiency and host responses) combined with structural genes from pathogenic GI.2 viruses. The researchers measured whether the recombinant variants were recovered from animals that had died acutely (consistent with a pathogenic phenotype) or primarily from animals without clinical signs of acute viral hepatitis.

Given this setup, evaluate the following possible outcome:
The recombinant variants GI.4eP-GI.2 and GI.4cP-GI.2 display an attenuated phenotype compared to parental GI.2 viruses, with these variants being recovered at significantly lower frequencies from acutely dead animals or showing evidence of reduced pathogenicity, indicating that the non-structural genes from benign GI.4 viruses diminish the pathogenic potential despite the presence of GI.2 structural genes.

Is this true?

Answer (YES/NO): NO